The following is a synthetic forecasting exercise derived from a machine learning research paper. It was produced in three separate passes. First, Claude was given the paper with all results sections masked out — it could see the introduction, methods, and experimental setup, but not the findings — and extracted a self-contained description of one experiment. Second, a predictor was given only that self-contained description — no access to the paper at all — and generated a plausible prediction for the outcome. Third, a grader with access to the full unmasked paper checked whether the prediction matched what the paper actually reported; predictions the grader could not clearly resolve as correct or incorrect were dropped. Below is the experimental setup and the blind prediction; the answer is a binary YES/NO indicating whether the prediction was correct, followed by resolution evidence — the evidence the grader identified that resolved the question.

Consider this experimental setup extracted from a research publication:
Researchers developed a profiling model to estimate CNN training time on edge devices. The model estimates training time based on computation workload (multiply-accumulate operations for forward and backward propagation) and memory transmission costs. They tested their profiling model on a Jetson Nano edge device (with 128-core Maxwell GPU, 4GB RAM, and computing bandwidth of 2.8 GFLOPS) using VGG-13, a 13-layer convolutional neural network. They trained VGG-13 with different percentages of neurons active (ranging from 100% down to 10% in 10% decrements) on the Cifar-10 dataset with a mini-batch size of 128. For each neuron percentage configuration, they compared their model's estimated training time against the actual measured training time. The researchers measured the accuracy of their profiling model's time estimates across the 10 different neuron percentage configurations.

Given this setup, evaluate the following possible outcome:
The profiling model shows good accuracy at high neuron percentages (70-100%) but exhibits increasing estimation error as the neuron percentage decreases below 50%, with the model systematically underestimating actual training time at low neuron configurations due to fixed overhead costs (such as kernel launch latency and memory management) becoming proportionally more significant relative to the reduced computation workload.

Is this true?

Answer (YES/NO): NO